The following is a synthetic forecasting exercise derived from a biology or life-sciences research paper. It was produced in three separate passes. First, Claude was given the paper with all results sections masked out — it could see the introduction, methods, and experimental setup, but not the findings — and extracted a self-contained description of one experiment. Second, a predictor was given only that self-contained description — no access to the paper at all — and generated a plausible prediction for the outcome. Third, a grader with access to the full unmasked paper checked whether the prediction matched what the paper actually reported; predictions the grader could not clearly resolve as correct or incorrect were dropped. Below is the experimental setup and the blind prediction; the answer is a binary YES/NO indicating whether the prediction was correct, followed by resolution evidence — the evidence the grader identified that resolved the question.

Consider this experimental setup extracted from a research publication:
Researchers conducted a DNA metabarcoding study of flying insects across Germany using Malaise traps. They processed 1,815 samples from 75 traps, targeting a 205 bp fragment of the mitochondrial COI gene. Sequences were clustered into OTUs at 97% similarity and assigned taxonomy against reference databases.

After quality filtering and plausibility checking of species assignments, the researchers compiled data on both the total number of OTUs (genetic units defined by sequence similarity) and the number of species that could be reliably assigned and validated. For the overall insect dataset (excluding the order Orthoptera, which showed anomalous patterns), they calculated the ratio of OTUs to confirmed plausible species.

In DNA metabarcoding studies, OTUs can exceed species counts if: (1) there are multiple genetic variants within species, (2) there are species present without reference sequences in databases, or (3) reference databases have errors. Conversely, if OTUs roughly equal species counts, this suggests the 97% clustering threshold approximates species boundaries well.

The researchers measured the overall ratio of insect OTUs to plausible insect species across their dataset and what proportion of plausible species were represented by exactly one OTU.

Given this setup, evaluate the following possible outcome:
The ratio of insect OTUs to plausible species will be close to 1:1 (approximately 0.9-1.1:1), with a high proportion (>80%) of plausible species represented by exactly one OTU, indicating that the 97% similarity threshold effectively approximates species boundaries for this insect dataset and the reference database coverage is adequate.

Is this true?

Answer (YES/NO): NO